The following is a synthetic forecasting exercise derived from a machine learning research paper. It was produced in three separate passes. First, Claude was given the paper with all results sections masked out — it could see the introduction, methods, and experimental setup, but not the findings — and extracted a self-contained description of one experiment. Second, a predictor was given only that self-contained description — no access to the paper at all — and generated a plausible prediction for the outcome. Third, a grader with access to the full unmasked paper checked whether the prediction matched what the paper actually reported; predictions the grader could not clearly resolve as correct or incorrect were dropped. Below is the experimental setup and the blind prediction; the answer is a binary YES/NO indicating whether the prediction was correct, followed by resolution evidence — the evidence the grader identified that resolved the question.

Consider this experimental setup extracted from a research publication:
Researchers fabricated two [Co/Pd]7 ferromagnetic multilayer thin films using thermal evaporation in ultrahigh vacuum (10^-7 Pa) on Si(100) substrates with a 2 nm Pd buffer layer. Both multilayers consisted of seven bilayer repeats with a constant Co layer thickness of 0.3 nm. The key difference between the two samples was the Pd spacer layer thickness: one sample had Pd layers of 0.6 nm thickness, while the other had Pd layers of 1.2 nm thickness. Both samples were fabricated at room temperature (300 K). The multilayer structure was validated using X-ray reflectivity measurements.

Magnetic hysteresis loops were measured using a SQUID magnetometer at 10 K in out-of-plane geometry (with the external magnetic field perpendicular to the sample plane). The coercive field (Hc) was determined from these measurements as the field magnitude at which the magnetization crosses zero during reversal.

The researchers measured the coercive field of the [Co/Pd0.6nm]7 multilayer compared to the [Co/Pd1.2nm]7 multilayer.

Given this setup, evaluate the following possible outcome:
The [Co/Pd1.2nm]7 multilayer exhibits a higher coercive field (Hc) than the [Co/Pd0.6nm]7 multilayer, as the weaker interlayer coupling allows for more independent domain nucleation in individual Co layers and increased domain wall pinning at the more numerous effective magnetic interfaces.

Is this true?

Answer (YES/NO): YES